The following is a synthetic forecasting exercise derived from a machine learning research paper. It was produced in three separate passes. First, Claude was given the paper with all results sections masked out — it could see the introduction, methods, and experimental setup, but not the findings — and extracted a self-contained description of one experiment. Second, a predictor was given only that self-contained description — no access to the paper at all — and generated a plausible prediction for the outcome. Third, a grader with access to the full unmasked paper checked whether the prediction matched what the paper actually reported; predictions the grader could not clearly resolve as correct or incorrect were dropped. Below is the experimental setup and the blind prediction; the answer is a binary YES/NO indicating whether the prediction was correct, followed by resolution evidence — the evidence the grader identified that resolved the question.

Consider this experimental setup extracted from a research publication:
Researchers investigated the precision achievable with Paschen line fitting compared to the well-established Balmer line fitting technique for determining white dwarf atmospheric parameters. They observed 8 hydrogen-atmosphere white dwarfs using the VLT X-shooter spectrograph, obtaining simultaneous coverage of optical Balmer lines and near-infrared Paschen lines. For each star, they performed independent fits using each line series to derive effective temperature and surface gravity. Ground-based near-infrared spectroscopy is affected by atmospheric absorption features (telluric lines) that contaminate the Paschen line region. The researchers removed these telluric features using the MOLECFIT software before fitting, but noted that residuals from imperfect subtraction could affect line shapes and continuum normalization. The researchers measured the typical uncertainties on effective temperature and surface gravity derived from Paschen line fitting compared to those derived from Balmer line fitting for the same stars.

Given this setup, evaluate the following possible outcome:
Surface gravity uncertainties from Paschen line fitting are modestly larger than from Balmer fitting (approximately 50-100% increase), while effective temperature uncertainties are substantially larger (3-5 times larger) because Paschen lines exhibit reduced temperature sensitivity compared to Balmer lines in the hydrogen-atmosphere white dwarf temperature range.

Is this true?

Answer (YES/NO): NO